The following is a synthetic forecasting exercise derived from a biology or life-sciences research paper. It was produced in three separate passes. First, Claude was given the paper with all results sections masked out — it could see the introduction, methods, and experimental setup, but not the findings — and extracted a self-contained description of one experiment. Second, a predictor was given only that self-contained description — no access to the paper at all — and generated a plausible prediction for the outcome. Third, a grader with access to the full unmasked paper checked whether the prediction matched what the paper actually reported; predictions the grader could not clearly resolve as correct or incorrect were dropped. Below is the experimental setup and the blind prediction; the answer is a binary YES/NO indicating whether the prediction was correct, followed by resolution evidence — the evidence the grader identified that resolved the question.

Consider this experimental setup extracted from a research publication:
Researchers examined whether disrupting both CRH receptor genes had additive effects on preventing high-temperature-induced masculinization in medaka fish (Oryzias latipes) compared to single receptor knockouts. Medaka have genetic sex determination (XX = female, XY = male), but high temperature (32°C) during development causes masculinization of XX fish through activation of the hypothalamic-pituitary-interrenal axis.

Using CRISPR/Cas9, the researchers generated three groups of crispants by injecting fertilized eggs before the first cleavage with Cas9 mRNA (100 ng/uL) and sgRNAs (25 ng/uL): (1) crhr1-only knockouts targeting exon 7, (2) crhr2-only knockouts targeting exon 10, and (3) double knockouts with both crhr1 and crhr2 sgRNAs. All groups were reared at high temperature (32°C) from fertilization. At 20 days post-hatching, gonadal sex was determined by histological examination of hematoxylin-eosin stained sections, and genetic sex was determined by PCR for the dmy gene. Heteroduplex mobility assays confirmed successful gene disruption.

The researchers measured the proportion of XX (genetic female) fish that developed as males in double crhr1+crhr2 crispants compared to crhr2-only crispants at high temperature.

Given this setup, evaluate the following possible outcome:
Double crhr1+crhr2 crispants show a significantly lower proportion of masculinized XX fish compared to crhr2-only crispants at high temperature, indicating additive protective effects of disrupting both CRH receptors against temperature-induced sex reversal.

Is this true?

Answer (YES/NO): YES